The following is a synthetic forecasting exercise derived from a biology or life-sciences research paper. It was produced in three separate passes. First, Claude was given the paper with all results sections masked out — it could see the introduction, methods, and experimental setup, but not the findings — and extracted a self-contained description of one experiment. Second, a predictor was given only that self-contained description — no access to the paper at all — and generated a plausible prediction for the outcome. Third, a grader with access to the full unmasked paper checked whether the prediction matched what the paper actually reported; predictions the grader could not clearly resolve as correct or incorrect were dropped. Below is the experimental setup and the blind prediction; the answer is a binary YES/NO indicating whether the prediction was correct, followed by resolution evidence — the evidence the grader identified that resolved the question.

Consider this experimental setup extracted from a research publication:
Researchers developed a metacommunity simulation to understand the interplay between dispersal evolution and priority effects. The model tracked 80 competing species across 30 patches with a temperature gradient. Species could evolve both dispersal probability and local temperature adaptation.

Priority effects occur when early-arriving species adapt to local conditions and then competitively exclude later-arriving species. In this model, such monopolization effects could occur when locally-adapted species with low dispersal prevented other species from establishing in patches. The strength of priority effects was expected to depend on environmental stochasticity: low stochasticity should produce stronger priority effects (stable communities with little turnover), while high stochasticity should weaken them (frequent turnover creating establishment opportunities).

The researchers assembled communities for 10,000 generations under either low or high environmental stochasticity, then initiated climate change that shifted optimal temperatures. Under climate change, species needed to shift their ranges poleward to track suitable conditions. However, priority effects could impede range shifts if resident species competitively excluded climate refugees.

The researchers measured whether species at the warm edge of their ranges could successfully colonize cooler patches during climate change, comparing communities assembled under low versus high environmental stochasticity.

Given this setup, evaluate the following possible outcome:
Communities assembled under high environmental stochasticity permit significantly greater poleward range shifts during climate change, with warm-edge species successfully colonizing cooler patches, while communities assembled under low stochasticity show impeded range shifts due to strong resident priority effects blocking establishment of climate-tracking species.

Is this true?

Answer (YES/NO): NO